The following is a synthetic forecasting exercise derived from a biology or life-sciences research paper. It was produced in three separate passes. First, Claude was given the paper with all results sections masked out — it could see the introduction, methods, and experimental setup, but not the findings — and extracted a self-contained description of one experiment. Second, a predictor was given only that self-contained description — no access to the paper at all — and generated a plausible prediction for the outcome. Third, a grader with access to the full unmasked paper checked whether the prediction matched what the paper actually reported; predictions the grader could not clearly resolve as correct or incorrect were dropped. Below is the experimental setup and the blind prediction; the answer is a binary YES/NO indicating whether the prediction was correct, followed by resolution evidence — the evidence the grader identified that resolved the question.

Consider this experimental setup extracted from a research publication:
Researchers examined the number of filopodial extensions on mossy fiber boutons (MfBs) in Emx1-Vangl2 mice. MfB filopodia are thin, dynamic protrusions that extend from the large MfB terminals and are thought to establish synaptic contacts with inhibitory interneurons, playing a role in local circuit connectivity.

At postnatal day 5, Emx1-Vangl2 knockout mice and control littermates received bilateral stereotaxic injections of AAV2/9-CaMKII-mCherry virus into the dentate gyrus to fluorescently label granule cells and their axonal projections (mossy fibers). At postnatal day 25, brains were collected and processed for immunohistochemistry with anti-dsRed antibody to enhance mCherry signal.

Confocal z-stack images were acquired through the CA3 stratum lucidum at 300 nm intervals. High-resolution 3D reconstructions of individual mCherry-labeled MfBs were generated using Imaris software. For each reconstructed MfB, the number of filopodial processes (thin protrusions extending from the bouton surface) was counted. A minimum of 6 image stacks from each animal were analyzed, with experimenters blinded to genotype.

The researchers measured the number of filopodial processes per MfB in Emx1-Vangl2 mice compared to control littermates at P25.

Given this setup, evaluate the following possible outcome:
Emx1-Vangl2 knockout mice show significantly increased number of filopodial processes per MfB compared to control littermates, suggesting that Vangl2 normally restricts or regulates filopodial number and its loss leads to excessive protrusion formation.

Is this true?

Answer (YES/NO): NO